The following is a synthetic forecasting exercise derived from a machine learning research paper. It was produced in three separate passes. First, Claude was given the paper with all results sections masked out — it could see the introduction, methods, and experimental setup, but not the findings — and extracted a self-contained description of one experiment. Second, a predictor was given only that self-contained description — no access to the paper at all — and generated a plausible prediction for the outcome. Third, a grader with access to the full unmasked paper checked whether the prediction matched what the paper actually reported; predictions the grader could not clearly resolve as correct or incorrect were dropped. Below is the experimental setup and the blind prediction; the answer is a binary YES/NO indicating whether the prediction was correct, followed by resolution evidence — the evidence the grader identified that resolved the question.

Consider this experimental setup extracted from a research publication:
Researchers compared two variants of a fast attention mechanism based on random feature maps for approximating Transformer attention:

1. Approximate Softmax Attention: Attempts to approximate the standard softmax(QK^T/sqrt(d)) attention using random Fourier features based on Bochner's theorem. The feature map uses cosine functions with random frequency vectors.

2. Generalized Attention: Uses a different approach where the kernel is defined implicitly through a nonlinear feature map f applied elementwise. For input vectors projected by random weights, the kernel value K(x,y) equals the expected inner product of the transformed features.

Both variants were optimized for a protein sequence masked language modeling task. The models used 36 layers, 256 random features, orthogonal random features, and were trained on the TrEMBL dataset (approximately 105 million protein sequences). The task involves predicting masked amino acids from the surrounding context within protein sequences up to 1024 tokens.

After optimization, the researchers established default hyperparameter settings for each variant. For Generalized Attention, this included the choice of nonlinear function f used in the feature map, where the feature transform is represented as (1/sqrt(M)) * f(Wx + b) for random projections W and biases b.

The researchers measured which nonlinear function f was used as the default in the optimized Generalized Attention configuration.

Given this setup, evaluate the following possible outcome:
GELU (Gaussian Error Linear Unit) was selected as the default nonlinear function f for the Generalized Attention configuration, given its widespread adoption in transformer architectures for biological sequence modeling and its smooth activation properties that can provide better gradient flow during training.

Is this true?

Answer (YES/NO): NO